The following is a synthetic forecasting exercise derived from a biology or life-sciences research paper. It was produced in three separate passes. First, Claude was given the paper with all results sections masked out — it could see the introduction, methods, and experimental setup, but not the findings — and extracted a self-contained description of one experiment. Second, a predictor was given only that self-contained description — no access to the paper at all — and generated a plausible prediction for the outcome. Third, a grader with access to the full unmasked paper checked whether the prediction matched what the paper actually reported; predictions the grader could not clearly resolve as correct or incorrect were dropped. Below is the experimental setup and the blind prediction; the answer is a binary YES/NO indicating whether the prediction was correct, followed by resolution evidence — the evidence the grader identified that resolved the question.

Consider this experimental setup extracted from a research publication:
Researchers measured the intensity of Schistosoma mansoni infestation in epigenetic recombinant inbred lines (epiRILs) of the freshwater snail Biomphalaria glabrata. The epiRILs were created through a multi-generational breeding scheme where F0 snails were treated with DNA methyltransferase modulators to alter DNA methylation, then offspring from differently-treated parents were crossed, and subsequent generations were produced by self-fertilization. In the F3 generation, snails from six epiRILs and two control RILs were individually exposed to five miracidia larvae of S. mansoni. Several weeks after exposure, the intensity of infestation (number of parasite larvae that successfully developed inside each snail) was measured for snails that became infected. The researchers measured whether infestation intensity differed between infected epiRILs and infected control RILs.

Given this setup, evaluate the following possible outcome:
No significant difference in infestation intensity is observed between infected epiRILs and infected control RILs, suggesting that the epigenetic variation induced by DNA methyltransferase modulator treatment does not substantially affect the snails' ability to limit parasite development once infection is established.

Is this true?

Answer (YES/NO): NO